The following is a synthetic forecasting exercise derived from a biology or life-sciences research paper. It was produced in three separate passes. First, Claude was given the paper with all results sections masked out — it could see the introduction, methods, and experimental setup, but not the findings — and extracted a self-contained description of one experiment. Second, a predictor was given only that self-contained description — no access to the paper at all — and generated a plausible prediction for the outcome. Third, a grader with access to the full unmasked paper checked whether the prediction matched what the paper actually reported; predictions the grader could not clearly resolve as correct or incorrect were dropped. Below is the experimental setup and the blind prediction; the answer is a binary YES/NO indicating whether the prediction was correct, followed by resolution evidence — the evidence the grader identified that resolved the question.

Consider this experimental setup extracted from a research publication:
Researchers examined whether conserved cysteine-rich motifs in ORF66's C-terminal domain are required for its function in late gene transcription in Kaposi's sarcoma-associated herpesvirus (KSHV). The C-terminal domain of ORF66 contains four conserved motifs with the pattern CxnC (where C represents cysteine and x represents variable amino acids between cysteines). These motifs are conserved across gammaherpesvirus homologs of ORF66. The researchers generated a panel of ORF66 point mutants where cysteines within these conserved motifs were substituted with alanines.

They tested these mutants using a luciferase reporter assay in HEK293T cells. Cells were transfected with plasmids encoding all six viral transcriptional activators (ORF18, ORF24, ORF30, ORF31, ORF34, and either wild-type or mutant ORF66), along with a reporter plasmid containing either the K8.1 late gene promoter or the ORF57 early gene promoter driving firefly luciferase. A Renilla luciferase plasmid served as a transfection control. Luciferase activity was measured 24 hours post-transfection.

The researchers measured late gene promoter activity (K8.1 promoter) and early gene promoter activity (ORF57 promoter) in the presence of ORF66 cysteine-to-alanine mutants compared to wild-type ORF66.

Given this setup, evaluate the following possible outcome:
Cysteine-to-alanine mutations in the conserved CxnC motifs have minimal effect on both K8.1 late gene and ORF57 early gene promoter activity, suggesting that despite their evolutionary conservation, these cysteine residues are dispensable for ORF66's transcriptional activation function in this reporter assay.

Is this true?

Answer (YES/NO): NO